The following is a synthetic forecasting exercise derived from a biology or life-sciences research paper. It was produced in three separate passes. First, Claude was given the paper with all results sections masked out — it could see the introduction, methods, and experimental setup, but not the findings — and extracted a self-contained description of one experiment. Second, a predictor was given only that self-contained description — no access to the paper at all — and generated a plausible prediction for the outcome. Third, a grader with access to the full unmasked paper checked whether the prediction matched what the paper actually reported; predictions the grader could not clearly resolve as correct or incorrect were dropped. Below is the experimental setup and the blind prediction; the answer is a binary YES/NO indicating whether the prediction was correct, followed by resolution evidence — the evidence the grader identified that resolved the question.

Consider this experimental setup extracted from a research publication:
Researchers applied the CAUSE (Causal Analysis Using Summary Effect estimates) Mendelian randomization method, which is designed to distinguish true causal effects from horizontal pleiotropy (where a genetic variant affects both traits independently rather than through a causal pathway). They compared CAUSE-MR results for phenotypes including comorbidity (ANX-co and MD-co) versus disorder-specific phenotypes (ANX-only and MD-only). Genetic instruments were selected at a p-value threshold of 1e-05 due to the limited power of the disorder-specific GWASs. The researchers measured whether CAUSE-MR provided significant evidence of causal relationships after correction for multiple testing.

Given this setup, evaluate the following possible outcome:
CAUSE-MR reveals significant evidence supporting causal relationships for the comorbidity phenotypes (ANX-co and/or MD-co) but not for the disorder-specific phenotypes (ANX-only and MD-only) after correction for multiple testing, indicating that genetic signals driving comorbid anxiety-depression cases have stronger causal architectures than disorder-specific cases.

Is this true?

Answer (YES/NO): NO